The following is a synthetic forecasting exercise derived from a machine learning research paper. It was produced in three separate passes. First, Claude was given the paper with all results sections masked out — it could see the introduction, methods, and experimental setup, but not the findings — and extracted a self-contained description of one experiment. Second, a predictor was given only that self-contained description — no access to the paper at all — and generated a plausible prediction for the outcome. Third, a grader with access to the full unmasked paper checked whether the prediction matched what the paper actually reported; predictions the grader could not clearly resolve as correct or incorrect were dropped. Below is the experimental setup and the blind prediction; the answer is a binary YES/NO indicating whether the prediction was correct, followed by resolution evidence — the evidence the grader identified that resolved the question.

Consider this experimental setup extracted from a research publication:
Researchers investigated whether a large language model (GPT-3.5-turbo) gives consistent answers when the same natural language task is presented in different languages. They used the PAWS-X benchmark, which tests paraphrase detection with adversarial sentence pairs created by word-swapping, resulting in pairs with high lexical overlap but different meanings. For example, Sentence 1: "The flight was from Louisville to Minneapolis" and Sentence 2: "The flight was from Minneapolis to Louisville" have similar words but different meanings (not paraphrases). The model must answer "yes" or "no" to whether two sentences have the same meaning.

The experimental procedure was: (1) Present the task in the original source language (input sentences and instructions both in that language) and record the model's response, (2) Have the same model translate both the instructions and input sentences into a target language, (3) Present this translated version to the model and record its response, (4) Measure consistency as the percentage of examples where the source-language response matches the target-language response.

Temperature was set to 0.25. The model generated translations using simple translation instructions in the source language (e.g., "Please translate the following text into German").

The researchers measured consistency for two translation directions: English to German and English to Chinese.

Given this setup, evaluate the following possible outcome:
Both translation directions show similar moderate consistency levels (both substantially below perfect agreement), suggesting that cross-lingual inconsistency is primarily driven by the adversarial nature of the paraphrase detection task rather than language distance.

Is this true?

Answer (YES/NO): NO